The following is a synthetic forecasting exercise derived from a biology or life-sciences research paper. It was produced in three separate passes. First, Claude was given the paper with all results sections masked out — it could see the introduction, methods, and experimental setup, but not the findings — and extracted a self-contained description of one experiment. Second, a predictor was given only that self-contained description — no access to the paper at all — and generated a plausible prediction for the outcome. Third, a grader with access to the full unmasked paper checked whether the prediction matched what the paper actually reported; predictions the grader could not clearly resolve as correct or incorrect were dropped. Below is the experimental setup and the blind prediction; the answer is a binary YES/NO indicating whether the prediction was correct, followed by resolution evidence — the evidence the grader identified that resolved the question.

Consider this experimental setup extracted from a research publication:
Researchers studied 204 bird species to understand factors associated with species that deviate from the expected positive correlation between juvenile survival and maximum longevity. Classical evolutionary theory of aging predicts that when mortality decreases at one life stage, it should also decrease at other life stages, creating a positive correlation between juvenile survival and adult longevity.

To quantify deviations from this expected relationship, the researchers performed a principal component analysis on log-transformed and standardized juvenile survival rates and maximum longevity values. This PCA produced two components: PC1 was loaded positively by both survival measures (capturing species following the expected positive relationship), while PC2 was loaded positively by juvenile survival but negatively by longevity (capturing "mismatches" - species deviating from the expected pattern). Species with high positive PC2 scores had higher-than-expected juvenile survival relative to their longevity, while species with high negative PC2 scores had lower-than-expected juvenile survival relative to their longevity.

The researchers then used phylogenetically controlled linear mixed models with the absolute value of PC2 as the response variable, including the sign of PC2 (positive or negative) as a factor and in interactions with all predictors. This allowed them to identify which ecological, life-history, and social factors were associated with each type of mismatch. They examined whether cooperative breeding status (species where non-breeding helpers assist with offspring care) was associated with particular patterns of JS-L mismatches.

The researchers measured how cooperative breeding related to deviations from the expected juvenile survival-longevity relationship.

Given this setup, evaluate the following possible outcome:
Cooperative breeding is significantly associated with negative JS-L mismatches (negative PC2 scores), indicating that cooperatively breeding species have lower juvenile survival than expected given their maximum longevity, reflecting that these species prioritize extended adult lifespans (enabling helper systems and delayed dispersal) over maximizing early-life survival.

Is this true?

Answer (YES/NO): NO